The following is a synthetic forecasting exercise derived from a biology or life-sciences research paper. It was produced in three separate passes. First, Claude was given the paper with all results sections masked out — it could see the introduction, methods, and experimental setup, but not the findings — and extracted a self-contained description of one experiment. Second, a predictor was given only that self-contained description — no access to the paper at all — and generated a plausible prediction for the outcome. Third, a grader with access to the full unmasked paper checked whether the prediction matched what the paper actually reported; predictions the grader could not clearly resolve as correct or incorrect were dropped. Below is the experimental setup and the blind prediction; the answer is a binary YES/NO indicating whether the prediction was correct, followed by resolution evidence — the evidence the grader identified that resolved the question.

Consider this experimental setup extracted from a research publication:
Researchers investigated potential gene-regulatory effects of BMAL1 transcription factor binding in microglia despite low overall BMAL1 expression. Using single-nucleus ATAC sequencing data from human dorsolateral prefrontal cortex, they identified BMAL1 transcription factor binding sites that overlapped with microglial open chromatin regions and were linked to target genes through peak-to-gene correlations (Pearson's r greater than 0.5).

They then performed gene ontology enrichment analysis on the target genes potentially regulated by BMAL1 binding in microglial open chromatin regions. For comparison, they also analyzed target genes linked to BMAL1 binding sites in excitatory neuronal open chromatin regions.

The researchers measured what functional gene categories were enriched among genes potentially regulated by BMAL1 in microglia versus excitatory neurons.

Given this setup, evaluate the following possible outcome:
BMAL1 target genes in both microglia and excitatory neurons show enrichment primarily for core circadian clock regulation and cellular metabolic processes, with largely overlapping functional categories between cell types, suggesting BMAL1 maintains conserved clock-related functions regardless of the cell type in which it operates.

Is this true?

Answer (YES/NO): NO